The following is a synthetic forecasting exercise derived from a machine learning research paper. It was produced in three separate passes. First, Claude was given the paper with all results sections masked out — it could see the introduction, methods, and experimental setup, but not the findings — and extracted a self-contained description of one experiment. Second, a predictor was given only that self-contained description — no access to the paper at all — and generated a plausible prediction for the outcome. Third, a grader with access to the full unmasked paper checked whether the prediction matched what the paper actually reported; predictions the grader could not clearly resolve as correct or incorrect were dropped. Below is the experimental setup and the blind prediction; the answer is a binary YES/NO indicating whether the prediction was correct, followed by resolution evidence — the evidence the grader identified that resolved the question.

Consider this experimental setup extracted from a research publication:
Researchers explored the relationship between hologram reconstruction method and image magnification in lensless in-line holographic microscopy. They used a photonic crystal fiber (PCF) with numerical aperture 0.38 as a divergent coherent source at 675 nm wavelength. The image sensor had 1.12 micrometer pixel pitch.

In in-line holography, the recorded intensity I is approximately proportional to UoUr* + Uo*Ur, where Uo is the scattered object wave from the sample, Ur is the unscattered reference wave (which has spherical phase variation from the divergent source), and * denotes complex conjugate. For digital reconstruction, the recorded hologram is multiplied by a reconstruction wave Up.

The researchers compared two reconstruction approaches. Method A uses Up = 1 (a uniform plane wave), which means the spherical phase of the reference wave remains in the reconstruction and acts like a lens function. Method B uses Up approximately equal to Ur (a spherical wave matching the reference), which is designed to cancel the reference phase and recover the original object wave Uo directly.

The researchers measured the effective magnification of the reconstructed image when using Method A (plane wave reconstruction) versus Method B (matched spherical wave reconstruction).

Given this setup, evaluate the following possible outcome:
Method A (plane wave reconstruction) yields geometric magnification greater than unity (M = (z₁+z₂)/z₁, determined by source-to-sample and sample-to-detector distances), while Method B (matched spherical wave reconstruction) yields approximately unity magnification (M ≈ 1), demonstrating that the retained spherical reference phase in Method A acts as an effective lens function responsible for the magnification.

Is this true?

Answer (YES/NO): YES